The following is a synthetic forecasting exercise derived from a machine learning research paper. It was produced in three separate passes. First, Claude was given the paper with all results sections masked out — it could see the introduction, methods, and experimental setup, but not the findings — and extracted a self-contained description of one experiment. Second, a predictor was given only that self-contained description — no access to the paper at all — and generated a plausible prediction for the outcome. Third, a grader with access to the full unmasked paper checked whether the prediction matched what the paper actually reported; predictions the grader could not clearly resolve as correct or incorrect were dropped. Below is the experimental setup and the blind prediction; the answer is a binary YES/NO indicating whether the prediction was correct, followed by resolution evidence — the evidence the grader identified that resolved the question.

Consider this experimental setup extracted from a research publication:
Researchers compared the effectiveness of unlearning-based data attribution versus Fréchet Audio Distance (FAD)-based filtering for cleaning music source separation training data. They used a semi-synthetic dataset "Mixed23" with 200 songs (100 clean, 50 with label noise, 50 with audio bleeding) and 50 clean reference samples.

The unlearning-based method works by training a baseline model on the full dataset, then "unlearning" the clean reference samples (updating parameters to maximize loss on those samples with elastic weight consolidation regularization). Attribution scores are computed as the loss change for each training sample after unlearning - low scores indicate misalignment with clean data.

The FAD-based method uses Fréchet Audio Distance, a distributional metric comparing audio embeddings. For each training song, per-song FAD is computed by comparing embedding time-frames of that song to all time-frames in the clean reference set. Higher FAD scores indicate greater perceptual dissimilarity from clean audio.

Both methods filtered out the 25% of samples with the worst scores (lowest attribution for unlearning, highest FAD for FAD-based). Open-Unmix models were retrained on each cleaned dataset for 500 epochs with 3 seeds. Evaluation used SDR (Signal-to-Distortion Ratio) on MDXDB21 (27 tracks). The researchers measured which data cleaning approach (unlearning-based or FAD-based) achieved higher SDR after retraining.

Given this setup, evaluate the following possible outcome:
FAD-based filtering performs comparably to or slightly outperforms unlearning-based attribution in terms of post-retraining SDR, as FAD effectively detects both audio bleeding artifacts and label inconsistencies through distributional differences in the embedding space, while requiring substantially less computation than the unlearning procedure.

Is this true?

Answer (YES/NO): YES